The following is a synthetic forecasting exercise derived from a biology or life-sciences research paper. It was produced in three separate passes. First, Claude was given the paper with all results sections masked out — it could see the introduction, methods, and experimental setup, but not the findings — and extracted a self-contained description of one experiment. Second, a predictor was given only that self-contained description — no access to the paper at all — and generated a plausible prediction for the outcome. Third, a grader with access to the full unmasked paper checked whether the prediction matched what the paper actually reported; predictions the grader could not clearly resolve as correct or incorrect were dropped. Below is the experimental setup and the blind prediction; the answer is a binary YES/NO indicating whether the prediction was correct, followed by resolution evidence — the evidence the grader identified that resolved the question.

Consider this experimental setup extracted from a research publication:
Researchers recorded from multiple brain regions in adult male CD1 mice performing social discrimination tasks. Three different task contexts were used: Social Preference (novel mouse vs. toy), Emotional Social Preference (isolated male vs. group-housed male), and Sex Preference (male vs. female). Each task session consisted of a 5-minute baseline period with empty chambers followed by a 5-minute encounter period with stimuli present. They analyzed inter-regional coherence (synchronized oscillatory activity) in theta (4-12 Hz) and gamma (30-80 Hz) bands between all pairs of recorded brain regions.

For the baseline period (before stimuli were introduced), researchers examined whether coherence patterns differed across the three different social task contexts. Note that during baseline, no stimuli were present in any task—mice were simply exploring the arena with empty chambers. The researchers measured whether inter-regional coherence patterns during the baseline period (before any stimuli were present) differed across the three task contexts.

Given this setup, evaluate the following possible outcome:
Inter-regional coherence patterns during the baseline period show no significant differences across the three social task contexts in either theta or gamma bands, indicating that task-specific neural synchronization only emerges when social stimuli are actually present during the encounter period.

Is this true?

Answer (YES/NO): YES